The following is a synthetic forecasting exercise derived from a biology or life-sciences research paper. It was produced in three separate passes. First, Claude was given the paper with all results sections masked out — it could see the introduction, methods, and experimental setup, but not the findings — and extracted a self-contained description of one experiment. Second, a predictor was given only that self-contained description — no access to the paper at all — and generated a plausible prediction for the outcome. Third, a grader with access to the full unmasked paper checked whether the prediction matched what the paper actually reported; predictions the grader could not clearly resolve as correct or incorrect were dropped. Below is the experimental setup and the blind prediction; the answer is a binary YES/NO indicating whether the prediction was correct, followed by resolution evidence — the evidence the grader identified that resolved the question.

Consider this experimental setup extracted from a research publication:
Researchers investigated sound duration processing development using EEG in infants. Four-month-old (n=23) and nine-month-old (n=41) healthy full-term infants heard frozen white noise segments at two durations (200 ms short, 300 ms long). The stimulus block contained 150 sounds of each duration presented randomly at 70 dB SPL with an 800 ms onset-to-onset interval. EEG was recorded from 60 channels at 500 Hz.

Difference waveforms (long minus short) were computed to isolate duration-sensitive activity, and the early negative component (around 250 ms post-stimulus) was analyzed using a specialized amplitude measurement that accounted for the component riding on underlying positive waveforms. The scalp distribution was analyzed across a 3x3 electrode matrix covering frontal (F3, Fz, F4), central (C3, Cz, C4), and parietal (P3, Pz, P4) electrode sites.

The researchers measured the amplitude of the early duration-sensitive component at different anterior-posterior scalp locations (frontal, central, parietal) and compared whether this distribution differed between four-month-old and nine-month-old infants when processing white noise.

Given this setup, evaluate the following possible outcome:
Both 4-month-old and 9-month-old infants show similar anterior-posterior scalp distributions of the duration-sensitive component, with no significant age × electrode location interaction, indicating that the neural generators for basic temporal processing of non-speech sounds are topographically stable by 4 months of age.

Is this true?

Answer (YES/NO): YES